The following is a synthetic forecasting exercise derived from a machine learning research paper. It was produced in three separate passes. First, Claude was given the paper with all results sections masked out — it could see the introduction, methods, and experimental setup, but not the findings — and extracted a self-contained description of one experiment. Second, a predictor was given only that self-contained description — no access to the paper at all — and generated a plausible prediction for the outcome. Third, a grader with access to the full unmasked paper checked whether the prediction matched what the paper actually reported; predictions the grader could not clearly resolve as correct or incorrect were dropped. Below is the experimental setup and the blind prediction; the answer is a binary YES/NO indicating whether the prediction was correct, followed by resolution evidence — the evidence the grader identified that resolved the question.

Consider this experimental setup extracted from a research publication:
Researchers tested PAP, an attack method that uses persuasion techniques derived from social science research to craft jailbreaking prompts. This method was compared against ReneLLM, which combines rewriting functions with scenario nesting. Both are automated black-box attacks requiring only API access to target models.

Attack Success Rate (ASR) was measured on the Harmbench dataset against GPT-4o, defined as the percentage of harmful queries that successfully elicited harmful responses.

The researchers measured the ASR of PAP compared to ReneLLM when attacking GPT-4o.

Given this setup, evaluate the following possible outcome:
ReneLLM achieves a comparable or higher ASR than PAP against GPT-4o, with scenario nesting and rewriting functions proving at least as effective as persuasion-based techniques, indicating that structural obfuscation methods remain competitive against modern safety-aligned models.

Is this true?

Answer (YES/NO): YES